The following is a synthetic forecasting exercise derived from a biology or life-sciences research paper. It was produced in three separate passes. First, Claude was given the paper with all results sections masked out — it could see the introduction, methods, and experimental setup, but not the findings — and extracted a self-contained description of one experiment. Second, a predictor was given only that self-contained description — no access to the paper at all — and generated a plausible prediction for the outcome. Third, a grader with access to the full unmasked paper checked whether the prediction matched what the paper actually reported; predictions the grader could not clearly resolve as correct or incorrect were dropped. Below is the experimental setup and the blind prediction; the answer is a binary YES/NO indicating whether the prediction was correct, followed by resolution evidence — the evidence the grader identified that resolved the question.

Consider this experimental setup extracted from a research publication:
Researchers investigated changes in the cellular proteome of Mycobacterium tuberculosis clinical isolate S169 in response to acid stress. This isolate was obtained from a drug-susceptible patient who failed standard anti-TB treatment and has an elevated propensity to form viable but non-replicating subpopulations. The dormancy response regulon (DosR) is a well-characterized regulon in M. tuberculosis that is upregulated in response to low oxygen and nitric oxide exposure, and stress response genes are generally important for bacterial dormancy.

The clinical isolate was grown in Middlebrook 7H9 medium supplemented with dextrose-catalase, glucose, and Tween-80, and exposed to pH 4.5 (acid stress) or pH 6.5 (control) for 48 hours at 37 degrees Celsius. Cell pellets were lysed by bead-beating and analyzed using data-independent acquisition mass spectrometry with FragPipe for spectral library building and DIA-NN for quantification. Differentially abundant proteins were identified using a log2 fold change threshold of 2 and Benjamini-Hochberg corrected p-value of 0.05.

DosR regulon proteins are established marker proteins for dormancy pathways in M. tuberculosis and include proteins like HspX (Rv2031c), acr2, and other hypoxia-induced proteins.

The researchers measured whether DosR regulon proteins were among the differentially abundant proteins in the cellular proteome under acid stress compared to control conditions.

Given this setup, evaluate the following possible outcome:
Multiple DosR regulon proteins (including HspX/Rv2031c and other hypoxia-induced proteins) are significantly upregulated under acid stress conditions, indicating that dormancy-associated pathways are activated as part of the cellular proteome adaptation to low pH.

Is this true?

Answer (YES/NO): NO